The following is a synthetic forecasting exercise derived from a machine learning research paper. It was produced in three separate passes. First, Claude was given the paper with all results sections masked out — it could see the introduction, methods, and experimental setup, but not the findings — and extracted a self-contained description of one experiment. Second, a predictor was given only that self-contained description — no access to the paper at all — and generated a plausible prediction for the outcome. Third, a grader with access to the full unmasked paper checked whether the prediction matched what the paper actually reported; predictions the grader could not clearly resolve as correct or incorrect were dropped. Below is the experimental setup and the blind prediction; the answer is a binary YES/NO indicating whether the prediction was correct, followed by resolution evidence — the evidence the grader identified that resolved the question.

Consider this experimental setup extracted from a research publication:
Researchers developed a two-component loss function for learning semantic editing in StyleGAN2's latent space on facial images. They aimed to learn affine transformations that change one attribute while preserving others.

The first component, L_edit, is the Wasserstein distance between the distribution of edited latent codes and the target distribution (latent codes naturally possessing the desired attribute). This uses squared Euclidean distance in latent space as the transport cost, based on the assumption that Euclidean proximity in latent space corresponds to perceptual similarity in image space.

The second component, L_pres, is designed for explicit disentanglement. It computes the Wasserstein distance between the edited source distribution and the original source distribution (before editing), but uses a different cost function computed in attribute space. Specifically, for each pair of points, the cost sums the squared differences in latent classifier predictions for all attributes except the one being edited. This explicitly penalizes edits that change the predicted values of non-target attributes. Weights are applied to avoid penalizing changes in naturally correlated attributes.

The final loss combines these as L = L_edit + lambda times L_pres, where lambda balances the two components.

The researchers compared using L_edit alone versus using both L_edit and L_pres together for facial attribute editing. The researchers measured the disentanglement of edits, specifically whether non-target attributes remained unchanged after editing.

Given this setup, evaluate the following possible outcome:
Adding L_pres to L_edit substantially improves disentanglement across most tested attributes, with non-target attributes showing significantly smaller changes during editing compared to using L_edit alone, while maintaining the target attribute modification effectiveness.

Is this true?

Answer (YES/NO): NO